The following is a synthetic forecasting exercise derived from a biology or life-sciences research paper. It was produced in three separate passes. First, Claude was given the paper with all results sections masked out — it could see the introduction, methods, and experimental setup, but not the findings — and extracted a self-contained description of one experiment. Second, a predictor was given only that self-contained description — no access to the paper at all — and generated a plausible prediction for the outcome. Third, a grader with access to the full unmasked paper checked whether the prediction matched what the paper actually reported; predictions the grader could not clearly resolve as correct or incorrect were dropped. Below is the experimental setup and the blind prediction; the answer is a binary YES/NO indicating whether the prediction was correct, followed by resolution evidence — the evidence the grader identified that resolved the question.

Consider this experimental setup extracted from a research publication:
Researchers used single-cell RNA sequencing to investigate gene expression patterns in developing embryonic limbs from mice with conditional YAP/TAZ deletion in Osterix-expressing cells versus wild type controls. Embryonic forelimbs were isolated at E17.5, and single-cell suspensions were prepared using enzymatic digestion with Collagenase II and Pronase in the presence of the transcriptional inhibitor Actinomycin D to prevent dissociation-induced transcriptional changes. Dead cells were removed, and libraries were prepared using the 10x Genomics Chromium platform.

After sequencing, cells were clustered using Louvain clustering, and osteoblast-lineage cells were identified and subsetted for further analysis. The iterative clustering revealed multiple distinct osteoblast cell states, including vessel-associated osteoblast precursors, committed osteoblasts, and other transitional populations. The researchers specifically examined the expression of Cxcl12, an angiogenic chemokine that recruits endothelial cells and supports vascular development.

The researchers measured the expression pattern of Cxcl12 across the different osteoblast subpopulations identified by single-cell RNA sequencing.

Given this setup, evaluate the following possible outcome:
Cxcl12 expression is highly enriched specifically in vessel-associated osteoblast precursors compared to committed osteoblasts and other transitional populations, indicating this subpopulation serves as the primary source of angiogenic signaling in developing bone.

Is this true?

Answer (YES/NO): YES